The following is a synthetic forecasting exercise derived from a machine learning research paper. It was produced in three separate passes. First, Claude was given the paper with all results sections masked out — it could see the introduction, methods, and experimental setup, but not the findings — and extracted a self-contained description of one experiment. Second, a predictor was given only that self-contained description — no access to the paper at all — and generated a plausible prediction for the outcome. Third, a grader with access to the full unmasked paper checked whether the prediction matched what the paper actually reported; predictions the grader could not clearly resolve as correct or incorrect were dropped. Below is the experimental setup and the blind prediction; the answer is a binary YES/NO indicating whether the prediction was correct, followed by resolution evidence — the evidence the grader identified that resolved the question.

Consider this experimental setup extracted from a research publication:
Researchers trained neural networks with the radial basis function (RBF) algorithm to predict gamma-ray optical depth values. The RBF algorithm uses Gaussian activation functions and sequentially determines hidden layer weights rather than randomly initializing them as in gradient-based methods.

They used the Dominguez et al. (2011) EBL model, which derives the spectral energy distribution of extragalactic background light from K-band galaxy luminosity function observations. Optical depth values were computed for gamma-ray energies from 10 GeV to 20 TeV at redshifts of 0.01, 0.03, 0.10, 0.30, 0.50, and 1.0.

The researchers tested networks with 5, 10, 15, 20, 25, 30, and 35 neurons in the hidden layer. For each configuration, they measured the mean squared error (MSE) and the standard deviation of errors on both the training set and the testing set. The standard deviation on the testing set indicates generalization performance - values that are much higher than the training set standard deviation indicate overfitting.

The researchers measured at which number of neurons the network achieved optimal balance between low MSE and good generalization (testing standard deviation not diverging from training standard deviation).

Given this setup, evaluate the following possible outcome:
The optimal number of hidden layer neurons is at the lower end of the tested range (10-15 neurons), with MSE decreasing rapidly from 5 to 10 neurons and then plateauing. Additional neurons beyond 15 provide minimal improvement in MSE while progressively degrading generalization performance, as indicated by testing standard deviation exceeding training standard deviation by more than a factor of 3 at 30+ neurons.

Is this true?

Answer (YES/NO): NO